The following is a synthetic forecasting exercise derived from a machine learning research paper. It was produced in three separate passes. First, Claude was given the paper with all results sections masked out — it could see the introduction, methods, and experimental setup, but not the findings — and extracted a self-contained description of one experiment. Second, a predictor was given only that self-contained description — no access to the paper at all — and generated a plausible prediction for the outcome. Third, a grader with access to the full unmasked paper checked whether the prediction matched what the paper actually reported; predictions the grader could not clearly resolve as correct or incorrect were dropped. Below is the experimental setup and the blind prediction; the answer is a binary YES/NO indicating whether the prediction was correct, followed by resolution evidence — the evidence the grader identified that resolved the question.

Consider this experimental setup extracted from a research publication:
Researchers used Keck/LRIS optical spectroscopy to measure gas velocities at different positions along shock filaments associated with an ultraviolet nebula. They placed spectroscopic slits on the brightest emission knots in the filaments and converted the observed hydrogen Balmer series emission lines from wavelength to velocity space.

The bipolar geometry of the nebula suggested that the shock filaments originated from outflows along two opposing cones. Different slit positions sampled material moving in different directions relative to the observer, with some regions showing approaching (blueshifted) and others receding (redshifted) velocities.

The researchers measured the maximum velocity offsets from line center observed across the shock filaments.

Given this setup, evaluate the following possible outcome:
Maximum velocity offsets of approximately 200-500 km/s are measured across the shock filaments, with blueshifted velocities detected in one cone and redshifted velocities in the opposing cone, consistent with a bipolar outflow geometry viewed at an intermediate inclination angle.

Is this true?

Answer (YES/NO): YES